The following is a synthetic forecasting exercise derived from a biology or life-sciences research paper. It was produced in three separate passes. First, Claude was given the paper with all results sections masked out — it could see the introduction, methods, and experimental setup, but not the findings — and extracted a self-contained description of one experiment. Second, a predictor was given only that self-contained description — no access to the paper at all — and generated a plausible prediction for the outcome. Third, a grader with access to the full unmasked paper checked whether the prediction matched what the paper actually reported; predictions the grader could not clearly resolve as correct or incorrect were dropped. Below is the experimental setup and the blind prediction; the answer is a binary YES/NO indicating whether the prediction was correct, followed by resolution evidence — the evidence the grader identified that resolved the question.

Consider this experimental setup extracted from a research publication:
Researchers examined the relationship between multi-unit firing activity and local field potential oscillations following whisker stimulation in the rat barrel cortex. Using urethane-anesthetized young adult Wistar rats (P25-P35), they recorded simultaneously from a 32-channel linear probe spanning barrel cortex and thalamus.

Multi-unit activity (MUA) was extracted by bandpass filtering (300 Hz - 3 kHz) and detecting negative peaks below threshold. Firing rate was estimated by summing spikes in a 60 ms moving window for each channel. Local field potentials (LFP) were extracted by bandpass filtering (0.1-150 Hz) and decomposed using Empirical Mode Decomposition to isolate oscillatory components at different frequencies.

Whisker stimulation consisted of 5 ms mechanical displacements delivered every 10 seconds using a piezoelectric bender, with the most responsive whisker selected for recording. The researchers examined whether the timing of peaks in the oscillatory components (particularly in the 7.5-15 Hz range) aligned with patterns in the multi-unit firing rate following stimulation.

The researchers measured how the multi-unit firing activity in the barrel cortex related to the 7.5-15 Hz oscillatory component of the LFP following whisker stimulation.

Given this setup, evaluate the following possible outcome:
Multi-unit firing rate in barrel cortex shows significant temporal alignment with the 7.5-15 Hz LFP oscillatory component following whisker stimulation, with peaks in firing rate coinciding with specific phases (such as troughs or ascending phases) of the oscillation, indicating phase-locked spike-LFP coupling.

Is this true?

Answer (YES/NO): NO